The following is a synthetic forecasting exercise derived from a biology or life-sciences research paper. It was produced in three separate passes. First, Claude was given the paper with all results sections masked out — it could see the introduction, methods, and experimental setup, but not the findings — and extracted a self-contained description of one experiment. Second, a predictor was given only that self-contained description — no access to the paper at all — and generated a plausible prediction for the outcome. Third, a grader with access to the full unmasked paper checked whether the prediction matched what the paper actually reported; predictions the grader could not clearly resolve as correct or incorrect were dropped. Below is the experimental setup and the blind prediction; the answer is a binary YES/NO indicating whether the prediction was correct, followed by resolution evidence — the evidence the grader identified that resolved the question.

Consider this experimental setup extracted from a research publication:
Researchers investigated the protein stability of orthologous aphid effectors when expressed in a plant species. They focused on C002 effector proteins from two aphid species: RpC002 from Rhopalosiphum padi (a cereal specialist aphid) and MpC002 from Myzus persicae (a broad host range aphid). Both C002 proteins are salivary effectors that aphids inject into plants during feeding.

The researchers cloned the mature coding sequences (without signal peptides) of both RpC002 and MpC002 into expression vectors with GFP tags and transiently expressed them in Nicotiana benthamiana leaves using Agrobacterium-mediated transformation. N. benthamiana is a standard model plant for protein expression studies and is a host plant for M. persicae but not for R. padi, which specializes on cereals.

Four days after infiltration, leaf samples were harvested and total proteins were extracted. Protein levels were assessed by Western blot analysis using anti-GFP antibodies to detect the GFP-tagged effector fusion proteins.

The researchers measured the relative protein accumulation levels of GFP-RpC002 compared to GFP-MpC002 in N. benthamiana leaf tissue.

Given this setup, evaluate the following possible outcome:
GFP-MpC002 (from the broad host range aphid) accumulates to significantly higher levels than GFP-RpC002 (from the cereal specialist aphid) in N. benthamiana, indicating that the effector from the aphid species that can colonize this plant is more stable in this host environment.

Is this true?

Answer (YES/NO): YES